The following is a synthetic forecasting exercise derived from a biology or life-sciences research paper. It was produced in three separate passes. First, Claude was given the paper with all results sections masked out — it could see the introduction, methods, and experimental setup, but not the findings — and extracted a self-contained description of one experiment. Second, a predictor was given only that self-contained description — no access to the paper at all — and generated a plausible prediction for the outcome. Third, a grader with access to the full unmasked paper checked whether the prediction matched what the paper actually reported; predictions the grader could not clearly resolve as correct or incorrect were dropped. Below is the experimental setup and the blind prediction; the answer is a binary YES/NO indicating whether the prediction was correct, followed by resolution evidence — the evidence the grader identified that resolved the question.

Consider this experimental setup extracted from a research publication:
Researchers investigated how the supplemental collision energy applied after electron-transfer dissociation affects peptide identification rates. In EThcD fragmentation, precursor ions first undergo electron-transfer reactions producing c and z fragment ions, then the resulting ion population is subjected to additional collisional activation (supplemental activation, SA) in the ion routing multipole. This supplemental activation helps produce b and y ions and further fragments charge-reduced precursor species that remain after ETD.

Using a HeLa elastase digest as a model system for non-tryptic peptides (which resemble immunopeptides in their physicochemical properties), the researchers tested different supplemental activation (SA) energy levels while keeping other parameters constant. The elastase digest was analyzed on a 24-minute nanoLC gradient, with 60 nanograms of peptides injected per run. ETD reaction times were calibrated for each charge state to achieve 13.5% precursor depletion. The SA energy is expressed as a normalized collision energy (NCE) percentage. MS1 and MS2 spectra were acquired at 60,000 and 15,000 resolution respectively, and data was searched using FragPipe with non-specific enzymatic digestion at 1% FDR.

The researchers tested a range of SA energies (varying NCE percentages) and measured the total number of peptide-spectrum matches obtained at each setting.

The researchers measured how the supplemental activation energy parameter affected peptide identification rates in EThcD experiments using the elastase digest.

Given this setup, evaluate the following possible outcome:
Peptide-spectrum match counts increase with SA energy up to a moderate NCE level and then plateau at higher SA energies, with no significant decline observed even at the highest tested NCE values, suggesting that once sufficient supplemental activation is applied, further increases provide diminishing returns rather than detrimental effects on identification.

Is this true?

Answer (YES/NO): NO